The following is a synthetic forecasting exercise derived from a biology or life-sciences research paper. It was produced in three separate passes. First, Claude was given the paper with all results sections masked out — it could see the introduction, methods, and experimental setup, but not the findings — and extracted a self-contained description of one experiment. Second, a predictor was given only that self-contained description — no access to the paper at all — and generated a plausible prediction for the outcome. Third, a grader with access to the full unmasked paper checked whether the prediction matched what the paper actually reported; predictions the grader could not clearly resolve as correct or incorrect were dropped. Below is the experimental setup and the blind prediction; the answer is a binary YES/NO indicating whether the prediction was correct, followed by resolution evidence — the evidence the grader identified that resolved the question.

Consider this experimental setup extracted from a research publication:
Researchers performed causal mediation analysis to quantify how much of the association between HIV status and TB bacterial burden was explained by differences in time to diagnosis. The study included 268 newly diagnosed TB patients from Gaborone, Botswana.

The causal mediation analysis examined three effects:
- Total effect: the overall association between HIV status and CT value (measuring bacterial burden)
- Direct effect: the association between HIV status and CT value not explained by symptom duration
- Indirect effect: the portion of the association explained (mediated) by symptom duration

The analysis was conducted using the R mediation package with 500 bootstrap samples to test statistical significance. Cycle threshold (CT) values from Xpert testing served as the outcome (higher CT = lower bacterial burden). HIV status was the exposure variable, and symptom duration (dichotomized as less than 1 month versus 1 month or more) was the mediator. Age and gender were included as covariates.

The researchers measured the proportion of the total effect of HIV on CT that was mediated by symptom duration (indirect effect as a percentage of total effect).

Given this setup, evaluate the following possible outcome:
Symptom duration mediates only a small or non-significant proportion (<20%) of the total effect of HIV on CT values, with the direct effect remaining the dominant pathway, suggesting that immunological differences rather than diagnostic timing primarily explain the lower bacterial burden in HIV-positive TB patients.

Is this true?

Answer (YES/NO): YES